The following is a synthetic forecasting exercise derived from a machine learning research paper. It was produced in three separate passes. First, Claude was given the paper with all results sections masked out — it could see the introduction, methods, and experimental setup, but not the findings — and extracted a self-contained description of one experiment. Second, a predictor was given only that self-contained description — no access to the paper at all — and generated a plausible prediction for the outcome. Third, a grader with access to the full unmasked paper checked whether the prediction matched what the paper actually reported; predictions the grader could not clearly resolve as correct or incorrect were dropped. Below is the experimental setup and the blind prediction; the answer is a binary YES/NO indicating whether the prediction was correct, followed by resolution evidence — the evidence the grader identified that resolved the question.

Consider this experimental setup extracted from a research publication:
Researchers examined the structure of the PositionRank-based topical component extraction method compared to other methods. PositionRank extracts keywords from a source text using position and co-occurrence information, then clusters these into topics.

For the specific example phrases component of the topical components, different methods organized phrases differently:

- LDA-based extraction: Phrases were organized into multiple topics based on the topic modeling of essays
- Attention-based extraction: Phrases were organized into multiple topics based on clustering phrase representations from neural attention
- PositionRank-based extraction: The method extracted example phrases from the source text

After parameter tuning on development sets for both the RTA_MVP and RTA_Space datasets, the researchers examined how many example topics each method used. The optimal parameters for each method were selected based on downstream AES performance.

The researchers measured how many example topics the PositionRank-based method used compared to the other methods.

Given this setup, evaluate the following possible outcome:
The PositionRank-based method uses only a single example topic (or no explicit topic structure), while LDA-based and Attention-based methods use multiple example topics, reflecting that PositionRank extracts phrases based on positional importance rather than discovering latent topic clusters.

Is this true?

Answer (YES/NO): YES